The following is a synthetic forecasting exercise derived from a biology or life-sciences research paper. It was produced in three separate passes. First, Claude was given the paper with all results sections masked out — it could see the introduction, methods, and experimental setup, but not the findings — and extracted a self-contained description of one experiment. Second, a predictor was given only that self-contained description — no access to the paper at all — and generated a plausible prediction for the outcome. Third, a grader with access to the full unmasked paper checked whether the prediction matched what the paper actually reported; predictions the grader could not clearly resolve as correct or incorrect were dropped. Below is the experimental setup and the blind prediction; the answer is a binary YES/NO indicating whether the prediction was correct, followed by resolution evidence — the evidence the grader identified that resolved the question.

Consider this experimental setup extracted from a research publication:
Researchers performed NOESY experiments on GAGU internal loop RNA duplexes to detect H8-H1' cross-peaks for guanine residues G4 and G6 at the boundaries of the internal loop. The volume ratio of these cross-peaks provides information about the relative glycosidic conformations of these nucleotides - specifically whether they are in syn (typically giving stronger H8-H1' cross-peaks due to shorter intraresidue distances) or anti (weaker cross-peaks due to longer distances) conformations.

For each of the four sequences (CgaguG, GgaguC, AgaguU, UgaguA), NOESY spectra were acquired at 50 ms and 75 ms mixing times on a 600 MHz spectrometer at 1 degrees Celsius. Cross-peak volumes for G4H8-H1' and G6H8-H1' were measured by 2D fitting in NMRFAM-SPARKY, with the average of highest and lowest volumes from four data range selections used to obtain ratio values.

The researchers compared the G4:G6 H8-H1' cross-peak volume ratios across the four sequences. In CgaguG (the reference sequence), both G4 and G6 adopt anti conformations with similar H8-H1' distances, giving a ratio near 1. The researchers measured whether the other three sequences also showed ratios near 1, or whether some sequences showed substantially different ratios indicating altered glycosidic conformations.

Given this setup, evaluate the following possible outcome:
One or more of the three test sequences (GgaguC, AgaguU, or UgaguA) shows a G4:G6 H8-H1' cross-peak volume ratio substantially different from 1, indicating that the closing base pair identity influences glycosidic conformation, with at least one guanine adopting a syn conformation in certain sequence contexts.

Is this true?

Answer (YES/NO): YES